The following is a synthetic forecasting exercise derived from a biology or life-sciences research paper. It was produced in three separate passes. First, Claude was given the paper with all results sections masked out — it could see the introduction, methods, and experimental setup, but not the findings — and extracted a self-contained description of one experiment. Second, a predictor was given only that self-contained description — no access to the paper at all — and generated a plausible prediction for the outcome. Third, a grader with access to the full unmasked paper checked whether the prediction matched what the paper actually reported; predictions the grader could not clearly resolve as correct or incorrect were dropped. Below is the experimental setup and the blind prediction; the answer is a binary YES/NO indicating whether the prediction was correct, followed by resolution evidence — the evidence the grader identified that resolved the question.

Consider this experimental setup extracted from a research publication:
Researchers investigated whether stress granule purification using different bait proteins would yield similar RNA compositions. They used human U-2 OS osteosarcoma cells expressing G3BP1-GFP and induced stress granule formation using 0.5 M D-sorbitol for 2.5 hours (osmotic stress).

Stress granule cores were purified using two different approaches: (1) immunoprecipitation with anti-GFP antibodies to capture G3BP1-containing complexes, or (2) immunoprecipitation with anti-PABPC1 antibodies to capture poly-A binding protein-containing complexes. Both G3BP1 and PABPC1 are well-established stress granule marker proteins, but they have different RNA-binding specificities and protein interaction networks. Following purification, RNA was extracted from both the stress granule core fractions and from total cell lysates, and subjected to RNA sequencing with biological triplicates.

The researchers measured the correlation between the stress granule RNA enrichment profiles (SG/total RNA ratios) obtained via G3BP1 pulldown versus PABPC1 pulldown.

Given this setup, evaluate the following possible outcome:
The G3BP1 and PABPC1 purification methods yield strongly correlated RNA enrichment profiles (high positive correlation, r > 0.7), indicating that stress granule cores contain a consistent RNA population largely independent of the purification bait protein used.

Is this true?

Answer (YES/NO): YES